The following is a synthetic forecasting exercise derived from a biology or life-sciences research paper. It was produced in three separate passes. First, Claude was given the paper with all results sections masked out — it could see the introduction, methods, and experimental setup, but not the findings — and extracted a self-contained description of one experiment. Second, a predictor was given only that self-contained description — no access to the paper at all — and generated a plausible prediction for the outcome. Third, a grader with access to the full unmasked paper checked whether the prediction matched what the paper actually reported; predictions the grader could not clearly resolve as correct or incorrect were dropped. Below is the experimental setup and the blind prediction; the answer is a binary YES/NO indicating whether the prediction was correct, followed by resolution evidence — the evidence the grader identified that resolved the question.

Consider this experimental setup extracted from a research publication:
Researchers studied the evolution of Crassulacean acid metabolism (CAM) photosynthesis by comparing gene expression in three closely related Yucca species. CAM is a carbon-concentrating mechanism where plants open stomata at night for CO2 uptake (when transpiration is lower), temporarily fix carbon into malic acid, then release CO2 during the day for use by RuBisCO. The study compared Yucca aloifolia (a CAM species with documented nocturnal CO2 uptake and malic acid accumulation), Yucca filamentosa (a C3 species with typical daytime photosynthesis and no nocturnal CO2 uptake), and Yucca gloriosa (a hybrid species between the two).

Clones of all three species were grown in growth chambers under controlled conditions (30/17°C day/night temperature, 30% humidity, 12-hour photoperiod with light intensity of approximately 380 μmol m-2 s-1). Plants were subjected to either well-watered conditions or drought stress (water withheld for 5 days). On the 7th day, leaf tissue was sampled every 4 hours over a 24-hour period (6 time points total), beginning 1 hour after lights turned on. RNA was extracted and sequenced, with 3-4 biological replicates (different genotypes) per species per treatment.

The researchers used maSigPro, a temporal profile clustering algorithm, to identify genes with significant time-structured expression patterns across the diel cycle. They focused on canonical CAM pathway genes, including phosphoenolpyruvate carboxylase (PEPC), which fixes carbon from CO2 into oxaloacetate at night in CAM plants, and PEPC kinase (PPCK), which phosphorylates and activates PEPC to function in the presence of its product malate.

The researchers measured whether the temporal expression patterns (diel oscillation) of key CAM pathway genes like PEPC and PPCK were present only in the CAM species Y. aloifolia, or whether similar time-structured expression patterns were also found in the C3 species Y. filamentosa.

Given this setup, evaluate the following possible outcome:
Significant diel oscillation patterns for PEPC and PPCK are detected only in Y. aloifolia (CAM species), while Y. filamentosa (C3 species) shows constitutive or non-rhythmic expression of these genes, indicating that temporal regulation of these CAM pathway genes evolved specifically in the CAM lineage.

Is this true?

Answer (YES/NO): NO